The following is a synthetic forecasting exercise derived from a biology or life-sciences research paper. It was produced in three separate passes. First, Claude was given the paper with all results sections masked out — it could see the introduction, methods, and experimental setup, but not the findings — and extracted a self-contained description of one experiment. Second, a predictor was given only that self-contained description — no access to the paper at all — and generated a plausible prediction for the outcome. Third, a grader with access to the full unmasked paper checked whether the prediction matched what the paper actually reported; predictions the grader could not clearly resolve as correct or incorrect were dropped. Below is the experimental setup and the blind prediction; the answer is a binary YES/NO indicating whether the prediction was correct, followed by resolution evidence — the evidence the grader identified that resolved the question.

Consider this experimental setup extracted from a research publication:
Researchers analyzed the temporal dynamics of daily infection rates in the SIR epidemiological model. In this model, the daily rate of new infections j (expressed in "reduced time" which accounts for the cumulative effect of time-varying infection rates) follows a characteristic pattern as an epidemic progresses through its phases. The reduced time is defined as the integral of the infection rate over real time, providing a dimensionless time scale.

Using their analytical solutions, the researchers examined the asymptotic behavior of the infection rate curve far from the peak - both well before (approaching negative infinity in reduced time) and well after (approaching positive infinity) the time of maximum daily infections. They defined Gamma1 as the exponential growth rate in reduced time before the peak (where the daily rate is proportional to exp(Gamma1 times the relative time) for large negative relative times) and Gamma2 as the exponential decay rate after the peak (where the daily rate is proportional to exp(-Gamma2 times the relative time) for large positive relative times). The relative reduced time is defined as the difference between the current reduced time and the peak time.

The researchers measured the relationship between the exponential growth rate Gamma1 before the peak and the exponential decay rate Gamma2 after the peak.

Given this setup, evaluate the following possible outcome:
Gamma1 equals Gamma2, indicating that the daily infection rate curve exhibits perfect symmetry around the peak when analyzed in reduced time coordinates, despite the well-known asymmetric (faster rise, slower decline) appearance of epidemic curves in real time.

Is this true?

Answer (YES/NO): NO